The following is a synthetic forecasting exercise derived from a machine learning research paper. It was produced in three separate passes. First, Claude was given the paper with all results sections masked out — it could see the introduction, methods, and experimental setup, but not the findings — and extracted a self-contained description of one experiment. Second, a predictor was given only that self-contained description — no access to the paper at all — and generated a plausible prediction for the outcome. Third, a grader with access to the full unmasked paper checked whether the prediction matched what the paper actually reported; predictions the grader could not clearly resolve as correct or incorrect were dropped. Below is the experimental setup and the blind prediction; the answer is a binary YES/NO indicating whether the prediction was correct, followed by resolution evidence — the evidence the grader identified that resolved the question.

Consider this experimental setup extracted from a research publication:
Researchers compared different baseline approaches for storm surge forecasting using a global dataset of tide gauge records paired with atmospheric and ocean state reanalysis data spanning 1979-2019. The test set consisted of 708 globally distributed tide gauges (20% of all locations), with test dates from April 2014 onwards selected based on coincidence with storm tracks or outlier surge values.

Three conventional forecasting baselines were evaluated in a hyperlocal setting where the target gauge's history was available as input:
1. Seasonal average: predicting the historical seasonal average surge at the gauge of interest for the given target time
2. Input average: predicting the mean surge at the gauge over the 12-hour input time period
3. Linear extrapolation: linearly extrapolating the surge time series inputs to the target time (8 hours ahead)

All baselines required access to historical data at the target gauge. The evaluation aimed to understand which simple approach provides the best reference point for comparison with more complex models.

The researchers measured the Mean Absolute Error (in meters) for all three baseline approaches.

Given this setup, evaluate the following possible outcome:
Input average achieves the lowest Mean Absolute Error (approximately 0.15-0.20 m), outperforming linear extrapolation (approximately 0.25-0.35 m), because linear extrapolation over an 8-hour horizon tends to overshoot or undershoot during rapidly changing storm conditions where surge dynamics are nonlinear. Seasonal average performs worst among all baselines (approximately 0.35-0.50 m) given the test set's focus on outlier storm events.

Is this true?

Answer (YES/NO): NO